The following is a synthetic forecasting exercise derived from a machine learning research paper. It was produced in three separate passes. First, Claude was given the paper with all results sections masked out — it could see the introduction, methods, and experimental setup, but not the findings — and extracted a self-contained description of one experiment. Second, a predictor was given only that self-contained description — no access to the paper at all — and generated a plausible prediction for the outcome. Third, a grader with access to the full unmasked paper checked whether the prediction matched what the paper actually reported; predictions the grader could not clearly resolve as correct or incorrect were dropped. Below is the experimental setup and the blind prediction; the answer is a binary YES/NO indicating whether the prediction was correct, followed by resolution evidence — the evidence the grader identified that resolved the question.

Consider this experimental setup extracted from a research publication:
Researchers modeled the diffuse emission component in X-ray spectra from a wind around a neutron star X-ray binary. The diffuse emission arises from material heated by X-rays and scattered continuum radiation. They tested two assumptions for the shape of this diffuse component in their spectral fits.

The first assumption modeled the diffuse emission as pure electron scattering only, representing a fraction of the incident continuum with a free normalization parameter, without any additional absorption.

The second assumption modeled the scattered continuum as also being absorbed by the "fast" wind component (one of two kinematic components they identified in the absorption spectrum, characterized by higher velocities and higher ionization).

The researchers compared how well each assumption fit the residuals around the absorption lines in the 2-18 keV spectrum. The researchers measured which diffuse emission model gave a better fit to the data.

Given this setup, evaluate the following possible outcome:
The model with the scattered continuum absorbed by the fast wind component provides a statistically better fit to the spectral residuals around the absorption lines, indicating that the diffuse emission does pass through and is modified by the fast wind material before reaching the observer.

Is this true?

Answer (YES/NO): YES